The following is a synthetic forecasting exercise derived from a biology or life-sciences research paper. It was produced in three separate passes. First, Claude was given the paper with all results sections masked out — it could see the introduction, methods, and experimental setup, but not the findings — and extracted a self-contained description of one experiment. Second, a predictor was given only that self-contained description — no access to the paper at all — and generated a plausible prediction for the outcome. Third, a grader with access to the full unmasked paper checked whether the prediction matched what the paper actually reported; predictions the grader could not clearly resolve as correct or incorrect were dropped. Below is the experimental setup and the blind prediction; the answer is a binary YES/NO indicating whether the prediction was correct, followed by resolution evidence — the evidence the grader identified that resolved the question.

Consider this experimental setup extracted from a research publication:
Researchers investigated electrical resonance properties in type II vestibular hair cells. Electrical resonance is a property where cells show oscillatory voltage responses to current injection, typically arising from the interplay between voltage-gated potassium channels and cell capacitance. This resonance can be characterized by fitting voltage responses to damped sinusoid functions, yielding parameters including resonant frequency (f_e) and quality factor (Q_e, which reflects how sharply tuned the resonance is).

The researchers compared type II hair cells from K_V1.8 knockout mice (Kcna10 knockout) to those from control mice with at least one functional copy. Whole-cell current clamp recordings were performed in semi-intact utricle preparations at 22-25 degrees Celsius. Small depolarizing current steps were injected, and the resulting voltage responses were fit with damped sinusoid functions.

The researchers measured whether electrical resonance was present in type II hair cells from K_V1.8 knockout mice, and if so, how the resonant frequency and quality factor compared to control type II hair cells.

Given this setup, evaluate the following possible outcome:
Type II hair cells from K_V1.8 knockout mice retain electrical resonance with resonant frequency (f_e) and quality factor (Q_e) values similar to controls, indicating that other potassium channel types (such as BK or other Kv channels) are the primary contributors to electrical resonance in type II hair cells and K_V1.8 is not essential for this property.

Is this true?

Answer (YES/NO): NO